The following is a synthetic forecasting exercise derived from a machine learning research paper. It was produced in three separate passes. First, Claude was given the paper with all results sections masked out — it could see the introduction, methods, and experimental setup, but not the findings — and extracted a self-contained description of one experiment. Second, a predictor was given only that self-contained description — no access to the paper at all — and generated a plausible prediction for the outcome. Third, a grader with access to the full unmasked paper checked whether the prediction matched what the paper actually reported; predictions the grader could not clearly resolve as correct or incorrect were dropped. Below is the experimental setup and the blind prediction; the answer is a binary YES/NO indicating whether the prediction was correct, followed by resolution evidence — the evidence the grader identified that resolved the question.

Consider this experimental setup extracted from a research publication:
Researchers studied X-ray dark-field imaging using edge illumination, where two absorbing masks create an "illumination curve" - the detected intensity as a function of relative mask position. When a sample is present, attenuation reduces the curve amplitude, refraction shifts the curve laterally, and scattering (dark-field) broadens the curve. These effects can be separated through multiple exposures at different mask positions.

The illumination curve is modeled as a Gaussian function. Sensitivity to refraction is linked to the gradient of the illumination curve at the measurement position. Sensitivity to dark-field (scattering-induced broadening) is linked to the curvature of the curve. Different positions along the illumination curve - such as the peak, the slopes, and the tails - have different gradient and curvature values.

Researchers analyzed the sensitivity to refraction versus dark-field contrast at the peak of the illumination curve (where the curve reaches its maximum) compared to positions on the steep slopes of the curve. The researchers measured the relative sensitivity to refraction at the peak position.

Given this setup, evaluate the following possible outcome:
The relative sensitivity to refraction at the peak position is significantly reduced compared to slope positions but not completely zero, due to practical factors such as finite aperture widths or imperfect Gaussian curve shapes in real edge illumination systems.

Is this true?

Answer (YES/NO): NO